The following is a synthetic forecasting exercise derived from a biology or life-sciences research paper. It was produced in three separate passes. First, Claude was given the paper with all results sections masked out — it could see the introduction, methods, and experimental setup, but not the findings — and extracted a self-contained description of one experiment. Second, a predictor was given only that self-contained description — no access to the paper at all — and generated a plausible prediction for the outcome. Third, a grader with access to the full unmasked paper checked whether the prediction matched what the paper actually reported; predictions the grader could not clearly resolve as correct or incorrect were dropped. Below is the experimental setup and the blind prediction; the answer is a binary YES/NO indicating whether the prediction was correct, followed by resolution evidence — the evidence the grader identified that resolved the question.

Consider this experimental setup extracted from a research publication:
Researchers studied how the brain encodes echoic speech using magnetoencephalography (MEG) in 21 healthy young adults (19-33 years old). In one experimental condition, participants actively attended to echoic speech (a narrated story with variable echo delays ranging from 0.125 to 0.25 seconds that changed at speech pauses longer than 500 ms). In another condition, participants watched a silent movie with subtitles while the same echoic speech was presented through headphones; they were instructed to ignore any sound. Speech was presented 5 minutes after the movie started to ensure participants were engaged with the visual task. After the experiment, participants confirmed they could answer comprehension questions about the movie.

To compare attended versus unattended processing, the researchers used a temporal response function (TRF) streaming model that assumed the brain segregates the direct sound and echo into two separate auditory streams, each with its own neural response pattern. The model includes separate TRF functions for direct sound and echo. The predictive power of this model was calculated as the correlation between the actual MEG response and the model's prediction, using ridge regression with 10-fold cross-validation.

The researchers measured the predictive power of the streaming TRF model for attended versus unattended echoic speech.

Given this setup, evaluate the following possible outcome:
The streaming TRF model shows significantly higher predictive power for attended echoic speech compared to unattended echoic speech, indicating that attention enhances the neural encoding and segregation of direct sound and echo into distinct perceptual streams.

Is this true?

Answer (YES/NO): NO